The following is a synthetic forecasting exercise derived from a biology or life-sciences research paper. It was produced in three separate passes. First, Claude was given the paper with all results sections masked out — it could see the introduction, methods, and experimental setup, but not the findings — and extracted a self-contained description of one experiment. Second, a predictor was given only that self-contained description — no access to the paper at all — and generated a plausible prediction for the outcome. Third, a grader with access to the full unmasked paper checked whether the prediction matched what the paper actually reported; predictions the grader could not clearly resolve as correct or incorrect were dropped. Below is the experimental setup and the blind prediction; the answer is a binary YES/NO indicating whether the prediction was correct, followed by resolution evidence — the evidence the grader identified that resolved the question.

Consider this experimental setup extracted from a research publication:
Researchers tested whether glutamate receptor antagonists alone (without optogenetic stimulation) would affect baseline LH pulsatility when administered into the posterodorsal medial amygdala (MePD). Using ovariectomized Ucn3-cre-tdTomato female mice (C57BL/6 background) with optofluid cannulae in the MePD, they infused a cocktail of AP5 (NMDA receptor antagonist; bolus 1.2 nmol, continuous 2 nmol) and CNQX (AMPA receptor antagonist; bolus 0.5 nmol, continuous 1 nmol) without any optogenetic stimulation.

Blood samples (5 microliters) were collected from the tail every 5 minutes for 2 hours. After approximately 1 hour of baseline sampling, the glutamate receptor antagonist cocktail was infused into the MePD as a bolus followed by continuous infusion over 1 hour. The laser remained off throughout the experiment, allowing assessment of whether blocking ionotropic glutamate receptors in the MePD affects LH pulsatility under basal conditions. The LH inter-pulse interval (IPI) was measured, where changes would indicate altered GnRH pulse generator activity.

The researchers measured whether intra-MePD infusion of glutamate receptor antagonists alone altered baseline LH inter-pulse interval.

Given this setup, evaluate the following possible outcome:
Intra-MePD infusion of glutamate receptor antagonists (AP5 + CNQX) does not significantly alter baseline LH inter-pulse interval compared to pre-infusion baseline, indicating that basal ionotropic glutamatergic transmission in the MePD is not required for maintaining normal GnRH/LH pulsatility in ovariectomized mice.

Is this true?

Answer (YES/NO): YES